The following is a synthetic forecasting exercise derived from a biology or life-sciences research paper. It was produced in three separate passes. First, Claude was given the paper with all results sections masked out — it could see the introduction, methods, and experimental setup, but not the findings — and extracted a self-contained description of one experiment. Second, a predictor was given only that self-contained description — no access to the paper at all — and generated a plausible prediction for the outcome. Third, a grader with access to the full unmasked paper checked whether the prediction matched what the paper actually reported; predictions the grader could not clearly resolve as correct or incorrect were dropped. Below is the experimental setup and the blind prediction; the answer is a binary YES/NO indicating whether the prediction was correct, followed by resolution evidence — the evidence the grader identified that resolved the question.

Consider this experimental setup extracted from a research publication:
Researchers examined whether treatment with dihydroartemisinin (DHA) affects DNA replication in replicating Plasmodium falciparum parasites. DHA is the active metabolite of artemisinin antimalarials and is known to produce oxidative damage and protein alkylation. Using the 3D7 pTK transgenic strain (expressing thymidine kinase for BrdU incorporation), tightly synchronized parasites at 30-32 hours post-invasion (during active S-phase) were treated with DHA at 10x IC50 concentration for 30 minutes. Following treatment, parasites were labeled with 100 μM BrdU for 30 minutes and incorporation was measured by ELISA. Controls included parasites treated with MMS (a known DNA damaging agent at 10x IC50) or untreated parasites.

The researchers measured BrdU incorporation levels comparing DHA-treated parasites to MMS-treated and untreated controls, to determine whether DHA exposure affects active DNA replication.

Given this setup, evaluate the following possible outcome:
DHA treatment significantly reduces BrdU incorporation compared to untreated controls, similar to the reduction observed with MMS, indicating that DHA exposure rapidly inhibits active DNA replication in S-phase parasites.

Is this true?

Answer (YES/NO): YES